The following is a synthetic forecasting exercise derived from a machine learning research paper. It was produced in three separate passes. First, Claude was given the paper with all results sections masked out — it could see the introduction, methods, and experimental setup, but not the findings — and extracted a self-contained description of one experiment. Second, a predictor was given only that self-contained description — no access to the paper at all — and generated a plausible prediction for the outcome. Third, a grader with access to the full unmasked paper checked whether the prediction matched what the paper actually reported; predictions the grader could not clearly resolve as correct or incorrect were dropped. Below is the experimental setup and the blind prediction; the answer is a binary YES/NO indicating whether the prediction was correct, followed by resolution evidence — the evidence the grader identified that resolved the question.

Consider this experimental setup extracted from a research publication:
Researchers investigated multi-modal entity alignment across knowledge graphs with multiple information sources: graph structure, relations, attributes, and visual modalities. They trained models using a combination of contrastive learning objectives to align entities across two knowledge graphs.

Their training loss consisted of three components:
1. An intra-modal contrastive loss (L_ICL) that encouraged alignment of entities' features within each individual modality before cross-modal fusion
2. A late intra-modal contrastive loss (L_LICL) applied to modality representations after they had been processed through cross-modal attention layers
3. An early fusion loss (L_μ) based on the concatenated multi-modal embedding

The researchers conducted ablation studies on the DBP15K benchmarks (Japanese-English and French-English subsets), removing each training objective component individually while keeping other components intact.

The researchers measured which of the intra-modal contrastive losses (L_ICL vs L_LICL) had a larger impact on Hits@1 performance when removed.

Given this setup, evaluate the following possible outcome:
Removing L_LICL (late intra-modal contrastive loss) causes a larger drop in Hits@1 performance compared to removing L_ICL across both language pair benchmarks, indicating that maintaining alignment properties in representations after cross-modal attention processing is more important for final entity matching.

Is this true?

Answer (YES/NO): NO